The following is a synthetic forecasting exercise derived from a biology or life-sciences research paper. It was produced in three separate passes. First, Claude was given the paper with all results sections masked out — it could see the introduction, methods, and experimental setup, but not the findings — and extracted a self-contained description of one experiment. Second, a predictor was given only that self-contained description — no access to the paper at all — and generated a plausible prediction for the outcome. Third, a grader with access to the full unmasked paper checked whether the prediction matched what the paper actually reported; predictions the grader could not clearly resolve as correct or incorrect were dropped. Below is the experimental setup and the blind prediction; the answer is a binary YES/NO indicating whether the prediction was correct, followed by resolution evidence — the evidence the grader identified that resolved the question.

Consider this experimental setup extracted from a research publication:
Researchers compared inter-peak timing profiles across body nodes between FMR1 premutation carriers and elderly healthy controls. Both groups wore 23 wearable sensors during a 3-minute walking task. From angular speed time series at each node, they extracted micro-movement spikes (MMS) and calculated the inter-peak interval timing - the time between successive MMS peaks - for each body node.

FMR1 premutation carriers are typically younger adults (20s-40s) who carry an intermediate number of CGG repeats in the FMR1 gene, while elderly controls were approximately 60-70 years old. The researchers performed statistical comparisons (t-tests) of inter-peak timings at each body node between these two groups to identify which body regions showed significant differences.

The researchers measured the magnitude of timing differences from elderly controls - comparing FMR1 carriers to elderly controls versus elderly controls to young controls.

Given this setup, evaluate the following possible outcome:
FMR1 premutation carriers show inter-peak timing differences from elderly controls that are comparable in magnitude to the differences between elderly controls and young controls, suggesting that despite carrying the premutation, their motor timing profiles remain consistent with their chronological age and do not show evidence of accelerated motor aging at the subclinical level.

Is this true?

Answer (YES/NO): NO